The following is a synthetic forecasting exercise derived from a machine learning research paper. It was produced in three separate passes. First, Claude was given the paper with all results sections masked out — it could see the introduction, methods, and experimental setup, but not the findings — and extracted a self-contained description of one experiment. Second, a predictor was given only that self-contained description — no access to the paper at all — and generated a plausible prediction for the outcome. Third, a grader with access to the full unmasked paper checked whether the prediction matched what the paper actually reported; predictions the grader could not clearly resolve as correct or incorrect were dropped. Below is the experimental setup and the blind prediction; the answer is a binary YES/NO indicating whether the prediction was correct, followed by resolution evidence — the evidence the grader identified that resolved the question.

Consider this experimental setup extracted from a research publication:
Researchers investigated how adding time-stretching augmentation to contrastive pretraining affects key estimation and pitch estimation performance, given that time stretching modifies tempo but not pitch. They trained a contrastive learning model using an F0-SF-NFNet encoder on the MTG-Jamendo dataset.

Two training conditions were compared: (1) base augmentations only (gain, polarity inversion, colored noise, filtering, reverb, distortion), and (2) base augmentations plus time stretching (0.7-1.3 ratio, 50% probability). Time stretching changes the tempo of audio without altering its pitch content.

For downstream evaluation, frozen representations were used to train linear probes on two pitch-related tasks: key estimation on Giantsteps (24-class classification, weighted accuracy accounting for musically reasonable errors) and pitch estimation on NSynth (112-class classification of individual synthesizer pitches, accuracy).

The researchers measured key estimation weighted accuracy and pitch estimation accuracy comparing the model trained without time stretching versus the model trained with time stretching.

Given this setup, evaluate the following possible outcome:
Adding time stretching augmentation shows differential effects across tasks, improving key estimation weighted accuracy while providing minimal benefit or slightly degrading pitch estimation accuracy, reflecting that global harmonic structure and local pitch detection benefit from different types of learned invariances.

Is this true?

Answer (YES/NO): NO